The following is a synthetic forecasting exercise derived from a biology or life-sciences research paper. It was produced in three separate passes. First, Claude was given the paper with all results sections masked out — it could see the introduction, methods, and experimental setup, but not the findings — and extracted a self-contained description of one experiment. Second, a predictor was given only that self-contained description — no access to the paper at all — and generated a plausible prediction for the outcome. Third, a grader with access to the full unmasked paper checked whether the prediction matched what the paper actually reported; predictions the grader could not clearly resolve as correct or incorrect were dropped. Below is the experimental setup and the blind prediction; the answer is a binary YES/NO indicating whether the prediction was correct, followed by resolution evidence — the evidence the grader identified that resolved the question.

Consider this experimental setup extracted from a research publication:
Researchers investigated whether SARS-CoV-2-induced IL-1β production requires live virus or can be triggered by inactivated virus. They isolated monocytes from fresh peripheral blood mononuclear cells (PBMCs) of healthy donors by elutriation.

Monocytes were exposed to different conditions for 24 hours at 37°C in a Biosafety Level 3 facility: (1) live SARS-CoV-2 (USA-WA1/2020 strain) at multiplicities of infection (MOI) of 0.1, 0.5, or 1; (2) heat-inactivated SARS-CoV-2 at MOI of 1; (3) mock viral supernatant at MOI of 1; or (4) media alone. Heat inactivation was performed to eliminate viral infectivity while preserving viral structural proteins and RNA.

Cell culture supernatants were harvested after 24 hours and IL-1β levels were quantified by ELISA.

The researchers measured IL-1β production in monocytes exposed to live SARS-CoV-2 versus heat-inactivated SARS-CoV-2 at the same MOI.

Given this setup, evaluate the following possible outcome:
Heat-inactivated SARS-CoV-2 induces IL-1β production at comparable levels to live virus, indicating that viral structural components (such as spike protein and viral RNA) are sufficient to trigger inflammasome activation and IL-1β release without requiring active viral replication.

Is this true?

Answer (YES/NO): NO